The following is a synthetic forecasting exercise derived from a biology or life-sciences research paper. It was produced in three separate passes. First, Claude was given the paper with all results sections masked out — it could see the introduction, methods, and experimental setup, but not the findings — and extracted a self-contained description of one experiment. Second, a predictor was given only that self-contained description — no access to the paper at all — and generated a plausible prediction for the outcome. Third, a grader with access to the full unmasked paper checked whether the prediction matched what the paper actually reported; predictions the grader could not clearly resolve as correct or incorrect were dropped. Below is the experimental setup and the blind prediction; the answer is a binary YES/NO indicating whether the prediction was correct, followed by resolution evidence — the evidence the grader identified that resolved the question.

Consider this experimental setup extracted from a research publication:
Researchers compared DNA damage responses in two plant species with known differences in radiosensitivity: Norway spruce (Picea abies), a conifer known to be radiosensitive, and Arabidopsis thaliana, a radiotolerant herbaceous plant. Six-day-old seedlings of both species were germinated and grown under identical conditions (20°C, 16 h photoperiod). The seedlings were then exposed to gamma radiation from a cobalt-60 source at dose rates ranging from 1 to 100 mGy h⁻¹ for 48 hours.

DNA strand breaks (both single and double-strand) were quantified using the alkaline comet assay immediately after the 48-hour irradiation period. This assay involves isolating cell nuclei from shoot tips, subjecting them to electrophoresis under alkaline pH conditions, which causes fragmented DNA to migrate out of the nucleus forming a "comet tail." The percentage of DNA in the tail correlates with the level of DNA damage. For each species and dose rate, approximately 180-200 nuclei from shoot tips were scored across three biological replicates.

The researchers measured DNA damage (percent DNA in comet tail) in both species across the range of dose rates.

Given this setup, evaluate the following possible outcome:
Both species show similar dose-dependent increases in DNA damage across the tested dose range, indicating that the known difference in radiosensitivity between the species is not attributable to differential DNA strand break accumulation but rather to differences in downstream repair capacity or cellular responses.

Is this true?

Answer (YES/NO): NO